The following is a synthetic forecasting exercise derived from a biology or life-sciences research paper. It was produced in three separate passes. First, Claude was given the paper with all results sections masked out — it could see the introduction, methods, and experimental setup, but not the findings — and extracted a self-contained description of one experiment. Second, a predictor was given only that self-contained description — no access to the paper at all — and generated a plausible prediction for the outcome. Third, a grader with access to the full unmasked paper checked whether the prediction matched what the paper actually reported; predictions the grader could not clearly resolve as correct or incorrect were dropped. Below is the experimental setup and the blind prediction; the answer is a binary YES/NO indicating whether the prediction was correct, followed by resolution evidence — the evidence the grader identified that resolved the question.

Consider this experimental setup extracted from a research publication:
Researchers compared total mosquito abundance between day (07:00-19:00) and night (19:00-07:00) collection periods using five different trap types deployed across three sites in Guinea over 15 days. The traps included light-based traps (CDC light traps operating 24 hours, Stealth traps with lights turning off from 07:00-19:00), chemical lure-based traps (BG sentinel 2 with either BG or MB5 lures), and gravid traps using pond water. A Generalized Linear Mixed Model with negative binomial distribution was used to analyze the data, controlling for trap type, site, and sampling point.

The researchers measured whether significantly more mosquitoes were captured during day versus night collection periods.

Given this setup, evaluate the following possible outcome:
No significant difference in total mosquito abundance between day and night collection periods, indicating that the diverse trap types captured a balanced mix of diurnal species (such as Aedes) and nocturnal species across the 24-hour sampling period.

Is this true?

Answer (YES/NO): NO